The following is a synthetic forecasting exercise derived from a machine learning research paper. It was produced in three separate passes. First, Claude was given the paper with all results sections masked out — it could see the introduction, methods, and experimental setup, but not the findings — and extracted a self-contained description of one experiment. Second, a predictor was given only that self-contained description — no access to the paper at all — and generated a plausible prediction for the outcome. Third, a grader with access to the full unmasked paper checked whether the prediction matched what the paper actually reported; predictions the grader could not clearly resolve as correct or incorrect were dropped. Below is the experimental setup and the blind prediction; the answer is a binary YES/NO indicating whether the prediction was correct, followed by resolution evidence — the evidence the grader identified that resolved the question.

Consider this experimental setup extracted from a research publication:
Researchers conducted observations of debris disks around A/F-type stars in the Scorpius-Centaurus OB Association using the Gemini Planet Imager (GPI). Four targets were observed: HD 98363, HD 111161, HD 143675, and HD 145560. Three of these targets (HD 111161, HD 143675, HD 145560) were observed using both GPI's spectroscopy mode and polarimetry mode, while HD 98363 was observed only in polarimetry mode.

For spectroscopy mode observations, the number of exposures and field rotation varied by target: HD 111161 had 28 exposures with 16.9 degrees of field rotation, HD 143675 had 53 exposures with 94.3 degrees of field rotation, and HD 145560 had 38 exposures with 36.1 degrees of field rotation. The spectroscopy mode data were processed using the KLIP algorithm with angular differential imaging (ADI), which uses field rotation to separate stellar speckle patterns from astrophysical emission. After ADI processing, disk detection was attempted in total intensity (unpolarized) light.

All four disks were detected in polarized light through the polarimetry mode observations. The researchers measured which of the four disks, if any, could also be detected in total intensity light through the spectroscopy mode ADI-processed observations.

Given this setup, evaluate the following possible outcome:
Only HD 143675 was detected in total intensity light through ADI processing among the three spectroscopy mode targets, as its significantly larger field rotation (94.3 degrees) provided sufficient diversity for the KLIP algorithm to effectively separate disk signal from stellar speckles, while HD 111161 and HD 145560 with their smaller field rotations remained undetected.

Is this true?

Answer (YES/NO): YES